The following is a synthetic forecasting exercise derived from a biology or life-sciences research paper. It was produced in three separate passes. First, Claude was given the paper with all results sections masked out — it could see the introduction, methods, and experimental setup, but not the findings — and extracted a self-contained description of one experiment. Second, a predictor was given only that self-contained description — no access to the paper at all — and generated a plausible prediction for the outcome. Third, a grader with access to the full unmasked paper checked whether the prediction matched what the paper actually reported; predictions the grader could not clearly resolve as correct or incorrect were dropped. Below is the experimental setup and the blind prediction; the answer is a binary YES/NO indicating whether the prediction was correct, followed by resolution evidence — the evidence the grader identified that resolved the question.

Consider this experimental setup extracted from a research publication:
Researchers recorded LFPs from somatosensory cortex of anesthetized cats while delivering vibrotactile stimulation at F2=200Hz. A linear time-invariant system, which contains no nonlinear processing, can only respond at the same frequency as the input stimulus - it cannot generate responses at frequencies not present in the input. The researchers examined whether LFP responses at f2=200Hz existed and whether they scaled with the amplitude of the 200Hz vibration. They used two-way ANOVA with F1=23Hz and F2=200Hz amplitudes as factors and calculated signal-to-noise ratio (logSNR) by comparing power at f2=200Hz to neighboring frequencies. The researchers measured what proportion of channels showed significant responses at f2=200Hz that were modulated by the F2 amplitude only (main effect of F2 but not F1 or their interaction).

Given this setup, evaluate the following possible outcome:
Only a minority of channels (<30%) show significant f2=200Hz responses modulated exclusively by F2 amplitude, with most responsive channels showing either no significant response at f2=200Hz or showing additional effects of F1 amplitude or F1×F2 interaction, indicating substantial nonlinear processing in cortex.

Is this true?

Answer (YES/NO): NO